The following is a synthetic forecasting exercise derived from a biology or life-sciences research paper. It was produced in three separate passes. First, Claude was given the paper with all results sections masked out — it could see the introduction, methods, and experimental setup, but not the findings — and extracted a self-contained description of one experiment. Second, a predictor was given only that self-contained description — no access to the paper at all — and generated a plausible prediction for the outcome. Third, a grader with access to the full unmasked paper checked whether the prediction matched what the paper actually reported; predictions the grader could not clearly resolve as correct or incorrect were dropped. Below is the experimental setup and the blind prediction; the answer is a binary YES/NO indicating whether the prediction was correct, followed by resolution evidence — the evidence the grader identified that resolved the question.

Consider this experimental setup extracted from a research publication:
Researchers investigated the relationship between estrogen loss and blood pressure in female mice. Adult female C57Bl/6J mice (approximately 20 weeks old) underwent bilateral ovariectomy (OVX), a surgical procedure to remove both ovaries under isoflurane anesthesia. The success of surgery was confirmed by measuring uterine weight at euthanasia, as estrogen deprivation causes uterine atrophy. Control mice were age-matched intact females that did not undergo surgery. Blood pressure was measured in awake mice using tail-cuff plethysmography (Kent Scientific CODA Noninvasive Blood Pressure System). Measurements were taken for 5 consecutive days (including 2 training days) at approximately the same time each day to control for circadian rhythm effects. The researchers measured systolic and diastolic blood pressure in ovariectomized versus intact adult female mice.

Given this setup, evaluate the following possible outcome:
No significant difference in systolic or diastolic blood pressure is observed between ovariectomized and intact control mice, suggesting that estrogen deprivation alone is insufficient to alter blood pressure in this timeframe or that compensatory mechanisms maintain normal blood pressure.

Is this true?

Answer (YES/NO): YES